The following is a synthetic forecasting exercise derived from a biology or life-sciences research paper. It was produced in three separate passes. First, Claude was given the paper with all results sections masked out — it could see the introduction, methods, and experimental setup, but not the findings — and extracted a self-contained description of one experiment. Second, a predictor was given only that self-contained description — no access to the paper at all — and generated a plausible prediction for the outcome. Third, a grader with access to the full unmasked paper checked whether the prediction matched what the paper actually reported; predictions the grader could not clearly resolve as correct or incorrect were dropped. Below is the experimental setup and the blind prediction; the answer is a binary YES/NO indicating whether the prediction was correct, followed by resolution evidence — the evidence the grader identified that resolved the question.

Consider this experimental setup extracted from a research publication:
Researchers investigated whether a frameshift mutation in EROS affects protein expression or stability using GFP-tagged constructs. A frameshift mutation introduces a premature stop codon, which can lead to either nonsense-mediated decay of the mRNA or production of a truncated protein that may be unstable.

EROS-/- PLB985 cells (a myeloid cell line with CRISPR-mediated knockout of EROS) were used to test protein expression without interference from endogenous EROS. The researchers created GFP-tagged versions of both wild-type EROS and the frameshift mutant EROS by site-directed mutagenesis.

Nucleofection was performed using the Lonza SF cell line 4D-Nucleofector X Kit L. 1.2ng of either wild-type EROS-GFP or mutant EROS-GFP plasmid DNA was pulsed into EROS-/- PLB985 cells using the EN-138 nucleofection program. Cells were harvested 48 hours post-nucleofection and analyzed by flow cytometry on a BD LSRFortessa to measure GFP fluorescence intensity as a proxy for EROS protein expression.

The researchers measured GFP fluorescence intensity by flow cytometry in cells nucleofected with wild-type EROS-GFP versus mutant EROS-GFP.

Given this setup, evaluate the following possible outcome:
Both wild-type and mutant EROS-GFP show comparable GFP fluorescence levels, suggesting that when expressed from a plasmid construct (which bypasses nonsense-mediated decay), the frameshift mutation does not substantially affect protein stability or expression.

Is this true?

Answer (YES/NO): NO